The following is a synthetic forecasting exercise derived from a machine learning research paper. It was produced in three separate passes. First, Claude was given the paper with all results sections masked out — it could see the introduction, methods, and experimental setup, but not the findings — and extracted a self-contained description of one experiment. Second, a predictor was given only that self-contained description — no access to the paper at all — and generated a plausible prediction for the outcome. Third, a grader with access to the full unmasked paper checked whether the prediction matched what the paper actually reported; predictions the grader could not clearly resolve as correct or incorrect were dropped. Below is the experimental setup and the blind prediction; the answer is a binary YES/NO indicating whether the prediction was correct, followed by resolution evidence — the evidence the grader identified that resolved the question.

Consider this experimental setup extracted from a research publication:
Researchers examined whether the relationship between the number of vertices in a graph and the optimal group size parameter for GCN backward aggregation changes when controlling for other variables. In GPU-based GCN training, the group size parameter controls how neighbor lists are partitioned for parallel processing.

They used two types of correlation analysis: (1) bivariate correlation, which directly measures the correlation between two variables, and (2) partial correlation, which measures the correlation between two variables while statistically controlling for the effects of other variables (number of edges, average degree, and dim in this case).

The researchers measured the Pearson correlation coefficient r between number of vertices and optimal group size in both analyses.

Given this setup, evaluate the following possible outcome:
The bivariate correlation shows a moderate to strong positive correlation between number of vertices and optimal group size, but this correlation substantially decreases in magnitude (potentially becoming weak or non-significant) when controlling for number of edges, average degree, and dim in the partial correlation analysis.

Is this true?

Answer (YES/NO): NO